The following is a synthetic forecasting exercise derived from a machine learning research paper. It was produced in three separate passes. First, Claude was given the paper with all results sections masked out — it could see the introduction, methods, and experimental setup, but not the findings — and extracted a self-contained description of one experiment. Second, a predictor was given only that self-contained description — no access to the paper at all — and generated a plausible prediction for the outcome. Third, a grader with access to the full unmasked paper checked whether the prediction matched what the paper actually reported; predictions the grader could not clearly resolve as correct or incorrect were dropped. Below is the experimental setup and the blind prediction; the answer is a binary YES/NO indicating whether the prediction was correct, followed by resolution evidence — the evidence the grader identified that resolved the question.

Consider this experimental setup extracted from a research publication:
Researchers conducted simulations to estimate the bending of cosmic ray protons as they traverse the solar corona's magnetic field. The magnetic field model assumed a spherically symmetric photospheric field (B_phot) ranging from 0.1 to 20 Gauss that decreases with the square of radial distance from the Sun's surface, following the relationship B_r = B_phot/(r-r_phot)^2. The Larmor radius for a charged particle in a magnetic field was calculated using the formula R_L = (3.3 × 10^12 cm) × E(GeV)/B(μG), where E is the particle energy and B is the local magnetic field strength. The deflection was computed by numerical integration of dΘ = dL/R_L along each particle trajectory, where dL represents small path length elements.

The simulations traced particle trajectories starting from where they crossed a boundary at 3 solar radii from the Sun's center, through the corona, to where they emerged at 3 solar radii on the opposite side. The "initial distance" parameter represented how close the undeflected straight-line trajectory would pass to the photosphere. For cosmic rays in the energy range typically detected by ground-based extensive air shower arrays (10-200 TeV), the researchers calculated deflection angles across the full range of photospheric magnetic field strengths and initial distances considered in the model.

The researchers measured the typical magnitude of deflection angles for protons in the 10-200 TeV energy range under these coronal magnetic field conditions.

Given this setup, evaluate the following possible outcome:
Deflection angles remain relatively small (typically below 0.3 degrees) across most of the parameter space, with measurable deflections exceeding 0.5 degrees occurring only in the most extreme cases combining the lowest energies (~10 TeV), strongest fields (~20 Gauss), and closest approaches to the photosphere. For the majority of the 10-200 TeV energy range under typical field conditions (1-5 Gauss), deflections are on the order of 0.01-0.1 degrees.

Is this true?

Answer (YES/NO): NO